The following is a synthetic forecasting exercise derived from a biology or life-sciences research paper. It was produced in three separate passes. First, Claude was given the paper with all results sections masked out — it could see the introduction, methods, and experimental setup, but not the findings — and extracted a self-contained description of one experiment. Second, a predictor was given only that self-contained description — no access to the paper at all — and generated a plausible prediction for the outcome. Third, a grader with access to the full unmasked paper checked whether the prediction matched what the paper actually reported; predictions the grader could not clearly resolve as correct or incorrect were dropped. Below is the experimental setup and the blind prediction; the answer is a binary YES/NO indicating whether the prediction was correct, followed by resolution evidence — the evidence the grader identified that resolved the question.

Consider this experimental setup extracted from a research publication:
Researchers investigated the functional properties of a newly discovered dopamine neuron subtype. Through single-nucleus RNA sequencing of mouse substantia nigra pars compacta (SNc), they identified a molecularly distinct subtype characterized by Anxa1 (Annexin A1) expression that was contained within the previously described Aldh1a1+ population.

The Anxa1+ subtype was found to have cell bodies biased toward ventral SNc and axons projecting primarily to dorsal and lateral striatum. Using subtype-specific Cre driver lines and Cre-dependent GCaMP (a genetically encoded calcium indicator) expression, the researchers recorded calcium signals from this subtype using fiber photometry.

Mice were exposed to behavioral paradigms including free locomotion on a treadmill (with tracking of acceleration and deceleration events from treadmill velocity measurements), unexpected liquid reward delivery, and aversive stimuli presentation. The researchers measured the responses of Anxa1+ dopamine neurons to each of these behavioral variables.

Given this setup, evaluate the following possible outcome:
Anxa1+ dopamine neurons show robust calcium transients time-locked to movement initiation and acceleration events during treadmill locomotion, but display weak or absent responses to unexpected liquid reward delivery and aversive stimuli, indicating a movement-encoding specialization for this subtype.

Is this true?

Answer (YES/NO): NO